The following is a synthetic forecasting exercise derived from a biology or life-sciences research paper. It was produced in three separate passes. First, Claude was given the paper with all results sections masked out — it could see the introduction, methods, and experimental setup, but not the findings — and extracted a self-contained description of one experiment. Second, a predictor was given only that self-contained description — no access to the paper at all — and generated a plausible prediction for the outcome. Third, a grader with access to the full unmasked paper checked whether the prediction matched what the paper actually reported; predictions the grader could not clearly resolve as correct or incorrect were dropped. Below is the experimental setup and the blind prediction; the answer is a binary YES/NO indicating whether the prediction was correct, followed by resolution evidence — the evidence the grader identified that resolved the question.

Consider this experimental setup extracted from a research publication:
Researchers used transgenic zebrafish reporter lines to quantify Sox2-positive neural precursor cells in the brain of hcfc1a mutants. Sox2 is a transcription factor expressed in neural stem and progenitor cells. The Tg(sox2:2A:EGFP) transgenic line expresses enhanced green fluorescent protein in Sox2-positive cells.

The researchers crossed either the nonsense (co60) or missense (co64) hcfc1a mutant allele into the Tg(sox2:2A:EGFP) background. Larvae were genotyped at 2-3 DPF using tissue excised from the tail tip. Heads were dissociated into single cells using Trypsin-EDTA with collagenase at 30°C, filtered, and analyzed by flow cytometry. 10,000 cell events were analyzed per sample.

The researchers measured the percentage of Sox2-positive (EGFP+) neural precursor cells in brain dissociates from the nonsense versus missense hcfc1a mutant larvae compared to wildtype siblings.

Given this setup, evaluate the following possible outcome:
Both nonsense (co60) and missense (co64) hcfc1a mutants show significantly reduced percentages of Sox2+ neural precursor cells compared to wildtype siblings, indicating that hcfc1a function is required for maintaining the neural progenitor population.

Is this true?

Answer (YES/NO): NO